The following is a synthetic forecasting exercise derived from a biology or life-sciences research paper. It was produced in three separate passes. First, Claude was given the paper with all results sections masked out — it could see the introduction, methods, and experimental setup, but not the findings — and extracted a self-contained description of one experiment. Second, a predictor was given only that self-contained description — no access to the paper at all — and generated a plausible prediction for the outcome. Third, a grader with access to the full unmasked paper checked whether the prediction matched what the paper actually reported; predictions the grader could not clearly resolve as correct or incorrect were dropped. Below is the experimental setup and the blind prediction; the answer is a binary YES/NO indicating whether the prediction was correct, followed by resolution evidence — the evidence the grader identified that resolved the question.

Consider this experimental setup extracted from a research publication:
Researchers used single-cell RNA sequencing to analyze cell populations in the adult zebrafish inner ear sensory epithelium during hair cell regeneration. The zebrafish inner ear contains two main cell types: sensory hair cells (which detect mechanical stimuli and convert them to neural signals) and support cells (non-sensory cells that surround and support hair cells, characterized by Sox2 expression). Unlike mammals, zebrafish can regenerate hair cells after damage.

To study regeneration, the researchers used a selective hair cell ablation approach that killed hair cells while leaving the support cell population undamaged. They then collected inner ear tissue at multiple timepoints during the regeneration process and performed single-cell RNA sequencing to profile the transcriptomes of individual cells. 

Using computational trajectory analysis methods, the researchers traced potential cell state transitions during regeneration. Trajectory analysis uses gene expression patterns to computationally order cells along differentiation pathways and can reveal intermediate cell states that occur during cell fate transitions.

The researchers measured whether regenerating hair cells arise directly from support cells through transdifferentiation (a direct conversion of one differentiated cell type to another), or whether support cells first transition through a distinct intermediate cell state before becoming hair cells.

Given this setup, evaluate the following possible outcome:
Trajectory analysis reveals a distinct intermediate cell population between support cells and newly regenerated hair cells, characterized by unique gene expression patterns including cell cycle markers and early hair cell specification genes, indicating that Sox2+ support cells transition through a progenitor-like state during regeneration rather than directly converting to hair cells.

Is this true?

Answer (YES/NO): YES